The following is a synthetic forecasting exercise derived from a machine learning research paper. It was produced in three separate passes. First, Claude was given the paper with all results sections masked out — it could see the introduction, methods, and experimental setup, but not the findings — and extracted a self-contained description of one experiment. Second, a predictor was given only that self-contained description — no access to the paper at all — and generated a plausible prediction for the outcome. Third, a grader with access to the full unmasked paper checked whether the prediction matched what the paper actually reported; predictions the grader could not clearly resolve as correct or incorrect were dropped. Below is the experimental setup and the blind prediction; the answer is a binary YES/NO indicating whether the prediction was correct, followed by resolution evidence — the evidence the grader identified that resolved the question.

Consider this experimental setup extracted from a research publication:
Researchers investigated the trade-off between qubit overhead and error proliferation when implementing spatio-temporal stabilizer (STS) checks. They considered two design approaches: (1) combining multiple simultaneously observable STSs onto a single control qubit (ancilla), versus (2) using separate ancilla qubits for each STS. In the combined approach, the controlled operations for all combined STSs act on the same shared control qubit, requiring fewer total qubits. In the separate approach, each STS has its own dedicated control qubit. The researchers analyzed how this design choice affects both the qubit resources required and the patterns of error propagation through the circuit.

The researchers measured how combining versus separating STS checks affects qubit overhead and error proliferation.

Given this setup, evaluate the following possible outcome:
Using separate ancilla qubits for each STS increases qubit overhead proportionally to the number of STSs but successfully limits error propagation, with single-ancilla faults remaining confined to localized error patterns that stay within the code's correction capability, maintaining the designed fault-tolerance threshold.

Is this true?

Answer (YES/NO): YES